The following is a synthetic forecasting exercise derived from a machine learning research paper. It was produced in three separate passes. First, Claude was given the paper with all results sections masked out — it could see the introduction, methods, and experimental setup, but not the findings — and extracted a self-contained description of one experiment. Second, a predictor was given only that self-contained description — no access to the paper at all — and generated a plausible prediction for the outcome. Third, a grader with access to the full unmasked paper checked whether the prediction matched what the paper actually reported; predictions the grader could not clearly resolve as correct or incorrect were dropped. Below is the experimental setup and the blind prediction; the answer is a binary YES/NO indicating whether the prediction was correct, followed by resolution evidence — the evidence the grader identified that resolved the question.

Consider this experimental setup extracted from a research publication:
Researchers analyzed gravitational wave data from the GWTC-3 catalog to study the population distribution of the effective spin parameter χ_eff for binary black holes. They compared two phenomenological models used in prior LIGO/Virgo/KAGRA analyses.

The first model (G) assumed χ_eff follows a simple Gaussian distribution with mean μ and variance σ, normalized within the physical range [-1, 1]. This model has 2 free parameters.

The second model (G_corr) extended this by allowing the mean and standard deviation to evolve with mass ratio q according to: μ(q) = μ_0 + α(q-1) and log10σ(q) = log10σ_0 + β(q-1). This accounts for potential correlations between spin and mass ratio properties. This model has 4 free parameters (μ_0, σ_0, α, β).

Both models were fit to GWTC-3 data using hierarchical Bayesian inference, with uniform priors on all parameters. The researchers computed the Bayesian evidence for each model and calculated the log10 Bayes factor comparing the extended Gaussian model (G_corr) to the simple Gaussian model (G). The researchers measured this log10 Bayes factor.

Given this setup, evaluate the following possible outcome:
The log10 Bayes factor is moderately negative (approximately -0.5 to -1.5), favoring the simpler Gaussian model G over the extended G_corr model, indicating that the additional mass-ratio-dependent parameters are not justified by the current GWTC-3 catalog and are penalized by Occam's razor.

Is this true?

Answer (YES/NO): NO